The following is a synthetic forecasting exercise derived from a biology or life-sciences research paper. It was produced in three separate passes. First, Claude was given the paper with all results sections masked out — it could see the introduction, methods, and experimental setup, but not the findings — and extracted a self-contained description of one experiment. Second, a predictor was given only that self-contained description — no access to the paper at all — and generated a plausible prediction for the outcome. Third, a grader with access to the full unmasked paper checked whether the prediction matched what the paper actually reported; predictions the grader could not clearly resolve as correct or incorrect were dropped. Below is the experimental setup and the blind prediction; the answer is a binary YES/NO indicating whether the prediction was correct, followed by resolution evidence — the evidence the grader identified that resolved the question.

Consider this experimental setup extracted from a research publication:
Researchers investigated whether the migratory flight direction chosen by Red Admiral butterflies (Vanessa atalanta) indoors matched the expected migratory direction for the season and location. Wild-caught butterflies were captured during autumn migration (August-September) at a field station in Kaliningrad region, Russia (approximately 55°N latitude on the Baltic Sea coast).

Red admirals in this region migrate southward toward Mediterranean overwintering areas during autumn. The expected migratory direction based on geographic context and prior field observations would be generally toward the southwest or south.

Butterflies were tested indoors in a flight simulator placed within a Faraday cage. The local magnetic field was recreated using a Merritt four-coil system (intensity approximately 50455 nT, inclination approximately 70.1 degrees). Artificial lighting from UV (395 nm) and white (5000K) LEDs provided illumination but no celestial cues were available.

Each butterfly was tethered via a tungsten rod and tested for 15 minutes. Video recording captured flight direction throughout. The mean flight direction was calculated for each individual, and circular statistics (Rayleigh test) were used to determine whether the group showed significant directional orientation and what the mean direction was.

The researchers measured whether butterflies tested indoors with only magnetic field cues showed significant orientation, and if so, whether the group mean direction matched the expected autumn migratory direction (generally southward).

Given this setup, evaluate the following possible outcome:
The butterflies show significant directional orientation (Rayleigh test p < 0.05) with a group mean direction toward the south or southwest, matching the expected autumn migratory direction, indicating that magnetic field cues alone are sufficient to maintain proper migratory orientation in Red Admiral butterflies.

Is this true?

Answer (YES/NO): NO